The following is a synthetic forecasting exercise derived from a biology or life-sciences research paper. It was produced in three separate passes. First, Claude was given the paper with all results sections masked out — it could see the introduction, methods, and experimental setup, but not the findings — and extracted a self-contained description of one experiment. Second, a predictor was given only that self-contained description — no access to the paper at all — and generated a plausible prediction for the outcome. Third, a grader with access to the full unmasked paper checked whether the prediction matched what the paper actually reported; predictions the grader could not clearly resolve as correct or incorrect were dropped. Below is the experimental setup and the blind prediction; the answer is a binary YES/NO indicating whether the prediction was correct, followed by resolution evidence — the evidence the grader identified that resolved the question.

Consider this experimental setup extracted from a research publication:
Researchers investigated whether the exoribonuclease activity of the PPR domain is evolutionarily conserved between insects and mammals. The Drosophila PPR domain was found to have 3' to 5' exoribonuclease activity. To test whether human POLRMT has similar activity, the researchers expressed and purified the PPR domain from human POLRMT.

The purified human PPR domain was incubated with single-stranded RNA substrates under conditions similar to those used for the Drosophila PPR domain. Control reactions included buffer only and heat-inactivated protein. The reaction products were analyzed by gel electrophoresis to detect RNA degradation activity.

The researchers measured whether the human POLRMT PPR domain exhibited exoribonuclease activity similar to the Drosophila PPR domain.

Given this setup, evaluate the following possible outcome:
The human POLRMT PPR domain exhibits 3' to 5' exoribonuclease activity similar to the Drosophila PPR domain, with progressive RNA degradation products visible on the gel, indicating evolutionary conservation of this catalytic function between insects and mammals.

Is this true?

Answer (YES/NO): YES